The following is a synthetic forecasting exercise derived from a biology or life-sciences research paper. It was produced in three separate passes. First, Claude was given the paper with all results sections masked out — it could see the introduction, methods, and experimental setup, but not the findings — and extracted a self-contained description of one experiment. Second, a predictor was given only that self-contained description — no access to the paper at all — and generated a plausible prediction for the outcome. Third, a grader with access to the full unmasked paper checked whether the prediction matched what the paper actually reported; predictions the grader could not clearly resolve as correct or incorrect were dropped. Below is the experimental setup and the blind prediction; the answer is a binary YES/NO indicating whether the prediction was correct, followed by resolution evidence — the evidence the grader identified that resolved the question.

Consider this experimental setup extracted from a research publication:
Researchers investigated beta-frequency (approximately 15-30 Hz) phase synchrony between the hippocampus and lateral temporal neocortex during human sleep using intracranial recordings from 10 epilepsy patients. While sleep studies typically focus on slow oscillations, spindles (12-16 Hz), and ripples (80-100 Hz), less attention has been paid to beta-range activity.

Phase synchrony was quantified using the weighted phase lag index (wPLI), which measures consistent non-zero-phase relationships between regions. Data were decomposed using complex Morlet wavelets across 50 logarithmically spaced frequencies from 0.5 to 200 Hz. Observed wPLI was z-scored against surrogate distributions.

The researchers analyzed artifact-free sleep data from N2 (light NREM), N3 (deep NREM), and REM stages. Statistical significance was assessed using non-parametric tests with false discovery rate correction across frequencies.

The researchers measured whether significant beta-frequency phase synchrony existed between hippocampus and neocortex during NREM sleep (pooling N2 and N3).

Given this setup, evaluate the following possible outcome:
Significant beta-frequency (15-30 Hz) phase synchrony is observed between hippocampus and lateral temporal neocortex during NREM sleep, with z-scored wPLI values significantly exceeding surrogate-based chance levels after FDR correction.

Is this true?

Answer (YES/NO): NO